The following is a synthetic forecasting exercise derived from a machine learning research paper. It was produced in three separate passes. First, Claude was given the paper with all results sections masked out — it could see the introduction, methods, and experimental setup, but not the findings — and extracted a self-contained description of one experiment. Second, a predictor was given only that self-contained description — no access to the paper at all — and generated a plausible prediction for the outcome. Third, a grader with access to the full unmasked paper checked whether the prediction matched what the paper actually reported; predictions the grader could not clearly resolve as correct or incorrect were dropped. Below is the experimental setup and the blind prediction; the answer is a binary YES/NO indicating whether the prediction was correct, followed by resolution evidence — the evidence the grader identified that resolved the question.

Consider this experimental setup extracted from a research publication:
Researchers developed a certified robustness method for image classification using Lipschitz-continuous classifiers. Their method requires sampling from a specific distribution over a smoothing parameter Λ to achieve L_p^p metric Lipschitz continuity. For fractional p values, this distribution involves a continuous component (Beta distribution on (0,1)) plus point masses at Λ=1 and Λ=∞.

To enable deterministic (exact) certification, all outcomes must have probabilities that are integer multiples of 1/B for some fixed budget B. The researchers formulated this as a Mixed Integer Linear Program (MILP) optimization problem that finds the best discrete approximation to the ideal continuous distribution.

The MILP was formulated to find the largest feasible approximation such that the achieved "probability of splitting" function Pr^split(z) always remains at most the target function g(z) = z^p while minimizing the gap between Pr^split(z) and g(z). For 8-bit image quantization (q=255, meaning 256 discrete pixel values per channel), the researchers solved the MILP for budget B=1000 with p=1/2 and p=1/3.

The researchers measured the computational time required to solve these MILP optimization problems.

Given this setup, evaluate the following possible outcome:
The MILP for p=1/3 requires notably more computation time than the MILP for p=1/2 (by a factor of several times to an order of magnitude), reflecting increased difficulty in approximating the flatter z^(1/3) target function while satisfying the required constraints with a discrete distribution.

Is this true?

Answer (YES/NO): NO